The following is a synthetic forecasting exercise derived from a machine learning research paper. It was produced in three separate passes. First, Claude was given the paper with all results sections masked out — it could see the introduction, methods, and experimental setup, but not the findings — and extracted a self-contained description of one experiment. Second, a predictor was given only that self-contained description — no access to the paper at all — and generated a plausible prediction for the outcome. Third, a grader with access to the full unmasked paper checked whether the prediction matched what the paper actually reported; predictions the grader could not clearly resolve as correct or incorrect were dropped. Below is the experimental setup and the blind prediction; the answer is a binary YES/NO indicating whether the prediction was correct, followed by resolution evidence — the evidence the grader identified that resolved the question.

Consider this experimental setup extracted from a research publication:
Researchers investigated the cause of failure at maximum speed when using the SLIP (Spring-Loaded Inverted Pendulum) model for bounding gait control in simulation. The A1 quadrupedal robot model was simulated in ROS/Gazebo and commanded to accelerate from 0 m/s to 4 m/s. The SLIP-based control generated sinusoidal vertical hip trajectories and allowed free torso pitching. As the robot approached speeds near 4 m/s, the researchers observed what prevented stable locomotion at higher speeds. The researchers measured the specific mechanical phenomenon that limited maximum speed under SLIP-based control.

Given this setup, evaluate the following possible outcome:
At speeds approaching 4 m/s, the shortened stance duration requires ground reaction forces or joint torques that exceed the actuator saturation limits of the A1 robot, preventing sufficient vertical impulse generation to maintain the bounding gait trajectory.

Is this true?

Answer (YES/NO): NO